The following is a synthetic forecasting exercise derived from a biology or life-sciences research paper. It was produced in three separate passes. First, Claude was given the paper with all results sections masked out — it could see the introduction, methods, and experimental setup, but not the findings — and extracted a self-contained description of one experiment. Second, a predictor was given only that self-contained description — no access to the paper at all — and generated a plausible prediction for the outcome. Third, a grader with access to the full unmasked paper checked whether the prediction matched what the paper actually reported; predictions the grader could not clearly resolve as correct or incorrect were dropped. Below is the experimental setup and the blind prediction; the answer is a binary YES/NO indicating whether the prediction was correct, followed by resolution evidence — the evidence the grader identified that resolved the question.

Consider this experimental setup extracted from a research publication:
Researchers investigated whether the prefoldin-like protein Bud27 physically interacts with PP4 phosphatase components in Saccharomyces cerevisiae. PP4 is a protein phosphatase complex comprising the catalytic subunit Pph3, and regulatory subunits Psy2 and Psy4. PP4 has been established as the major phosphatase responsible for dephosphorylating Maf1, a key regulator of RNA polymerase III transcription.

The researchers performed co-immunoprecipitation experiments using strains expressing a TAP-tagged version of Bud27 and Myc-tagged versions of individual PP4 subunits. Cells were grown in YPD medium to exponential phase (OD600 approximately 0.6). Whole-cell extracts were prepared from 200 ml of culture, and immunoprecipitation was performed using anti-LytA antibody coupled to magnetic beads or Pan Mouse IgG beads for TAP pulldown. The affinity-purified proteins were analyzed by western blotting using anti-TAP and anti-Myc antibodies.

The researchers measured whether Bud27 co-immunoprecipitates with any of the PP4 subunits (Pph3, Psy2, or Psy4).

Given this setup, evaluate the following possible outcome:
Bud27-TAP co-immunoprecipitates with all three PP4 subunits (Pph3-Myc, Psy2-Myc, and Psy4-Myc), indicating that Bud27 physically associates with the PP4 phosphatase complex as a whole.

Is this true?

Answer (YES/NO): NO